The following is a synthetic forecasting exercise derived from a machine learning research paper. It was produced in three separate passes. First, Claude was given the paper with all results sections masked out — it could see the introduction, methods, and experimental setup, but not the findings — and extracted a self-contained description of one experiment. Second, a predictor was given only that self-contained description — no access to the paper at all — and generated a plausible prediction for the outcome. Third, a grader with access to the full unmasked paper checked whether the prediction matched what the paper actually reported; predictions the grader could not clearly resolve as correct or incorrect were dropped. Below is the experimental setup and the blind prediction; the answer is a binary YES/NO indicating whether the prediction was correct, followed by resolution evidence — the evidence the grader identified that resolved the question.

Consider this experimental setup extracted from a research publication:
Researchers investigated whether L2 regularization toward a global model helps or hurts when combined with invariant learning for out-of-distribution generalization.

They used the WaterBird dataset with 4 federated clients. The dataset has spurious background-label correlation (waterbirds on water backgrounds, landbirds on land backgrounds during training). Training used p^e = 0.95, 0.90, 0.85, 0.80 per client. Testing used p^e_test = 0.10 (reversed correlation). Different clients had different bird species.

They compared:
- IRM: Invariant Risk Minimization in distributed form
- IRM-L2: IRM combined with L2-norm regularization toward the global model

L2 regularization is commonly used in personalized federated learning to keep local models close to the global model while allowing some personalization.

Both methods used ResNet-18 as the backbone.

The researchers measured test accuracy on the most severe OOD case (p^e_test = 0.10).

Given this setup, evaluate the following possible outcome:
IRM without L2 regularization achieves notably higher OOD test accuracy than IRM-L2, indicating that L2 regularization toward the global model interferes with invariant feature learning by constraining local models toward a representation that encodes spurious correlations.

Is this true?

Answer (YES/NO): YES